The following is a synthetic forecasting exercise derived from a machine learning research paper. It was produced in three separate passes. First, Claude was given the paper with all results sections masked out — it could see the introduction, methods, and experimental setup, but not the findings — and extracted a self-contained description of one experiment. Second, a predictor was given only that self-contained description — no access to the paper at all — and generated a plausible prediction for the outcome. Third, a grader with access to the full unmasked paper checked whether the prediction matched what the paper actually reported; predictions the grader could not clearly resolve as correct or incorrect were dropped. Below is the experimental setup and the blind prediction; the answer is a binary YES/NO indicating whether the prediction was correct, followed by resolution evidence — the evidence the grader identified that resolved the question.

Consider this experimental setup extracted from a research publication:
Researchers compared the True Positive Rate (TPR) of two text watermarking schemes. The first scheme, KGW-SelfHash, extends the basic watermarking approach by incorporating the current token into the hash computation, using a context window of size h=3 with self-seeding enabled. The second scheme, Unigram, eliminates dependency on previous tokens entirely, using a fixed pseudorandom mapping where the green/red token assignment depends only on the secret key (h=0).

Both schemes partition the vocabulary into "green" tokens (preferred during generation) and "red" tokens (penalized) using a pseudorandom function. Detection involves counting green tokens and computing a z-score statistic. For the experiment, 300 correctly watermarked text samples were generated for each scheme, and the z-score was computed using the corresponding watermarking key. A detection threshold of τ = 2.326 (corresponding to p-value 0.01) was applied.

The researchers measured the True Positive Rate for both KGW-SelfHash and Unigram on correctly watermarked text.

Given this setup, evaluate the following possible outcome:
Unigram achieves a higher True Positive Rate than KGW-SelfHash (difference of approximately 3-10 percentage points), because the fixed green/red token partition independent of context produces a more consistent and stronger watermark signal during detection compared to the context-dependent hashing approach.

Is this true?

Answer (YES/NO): NO